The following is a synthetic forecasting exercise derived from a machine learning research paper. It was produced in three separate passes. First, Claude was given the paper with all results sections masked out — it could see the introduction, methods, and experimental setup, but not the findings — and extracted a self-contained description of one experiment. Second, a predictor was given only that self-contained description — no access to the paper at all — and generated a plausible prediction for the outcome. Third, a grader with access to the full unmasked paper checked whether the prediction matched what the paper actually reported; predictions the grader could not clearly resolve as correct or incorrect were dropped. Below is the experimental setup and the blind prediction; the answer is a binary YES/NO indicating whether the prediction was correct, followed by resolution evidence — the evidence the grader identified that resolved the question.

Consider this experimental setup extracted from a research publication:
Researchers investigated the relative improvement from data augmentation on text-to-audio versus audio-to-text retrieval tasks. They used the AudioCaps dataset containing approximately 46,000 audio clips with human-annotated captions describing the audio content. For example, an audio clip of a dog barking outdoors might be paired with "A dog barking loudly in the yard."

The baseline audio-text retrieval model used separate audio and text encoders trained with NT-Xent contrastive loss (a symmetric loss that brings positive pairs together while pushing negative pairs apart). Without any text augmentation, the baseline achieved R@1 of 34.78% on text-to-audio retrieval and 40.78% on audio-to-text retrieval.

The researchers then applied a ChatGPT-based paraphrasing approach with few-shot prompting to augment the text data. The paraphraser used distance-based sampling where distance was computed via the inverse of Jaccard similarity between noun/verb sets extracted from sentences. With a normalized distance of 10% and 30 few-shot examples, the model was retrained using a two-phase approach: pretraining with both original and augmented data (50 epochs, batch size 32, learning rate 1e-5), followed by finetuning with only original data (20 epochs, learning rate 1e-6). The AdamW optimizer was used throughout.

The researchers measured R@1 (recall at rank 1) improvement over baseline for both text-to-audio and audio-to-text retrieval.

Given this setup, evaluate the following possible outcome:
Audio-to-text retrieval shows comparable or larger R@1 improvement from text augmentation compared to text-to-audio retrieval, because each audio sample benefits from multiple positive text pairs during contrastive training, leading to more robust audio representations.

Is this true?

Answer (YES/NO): YES